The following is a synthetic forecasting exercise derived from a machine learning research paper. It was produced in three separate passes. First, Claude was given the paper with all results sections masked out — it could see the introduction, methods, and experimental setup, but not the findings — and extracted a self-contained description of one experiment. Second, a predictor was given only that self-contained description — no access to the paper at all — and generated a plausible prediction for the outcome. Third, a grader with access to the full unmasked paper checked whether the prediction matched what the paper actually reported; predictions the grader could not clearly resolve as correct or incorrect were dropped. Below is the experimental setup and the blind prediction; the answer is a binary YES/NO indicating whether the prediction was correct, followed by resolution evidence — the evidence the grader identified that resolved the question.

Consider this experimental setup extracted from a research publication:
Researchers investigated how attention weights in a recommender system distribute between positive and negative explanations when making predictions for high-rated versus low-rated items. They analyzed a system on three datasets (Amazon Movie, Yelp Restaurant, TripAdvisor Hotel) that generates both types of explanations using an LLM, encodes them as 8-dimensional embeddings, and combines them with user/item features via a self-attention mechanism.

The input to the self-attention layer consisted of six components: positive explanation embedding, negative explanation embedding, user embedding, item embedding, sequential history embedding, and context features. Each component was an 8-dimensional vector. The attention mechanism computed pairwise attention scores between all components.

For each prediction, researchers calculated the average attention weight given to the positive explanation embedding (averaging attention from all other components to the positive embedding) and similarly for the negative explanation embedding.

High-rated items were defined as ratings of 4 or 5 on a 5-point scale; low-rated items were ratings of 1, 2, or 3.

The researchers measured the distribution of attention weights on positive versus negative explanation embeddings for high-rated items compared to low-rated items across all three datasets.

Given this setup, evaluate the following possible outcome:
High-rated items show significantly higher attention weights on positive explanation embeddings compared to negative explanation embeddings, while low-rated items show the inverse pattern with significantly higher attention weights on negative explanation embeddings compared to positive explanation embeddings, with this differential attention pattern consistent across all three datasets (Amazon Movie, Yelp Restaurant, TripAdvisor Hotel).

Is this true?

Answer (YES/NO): YES